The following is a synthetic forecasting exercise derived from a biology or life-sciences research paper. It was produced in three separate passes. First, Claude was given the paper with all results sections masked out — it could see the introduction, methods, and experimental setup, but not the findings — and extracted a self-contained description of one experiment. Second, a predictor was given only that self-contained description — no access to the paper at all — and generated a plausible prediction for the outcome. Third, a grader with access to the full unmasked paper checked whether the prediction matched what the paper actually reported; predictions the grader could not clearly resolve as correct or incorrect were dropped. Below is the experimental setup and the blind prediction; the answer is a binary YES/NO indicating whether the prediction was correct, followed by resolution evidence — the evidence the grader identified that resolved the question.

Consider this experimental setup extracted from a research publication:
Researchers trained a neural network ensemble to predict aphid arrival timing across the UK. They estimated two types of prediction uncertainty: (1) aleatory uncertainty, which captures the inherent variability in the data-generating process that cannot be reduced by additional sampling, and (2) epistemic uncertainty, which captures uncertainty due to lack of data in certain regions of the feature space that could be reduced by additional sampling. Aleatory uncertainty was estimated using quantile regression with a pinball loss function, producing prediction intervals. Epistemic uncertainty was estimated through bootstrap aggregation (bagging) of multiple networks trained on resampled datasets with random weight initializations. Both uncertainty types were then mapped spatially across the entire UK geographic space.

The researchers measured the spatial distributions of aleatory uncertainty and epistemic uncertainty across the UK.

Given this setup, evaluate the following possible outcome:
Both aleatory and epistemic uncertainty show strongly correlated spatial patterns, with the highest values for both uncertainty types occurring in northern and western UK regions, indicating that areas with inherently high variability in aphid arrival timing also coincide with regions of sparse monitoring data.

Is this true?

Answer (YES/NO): NO